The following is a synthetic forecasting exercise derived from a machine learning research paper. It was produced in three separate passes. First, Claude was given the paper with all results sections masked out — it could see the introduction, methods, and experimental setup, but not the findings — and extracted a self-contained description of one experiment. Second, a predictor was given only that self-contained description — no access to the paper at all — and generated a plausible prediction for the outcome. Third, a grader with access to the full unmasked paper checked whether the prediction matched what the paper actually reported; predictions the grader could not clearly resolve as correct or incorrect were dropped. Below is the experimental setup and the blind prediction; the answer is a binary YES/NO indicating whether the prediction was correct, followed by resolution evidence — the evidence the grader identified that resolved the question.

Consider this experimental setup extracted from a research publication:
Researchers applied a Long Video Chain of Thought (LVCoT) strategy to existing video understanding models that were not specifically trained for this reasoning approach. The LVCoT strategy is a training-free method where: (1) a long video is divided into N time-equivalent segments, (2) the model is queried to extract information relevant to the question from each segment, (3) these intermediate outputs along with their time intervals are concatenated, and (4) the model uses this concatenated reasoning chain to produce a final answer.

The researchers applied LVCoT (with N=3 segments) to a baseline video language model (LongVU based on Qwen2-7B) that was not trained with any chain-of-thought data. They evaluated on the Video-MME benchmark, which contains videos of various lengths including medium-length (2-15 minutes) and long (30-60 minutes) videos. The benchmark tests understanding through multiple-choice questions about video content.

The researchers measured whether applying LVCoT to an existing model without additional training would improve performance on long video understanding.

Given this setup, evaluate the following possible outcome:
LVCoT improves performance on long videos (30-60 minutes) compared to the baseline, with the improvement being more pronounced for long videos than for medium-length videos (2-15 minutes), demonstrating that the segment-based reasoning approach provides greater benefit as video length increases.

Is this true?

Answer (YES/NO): YES